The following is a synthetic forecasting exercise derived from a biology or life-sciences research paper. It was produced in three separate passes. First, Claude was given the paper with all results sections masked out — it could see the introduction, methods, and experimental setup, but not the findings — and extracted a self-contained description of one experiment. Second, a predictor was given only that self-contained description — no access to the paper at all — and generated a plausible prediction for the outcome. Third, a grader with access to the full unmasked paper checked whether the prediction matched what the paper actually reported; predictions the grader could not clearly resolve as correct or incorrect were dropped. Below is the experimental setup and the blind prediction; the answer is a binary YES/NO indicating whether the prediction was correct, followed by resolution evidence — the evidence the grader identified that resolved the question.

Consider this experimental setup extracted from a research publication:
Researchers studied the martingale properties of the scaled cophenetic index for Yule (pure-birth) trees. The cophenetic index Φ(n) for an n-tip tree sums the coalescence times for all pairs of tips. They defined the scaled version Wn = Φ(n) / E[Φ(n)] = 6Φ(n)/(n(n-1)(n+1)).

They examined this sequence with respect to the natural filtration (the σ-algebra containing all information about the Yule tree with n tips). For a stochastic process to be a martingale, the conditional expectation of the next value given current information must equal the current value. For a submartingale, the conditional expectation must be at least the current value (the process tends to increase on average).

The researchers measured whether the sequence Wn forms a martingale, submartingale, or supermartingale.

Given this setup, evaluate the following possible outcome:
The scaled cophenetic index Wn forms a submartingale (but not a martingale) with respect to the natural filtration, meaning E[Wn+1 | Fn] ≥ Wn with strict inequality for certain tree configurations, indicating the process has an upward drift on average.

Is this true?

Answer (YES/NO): YES